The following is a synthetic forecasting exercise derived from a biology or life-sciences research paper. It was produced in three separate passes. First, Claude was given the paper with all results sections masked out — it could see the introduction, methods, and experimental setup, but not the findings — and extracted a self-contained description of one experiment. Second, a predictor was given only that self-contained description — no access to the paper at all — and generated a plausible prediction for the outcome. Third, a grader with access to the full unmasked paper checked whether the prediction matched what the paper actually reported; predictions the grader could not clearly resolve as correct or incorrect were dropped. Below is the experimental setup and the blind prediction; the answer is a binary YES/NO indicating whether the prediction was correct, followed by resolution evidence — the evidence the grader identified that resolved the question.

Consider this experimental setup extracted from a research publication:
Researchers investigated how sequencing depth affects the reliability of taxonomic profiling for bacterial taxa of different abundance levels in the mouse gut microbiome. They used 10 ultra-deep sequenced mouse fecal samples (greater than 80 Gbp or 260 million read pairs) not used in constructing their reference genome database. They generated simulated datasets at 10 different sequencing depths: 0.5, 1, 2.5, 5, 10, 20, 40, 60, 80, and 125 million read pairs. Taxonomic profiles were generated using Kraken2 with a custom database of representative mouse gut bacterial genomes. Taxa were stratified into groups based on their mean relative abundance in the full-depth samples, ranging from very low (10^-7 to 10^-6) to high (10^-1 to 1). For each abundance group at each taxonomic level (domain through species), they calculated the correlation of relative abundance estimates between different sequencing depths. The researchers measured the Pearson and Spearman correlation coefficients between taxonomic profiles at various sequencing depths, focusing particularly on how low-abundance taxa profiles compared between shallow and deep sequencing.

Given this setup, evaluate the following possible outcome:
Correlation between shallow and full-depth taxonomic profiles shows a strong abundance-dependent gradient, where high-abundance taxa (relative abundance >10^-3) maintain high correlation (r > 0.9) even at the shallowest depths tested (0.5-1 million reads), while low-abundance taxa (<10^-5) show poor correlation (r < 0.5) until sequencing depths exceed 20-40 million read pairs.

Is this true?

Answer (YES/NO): NO